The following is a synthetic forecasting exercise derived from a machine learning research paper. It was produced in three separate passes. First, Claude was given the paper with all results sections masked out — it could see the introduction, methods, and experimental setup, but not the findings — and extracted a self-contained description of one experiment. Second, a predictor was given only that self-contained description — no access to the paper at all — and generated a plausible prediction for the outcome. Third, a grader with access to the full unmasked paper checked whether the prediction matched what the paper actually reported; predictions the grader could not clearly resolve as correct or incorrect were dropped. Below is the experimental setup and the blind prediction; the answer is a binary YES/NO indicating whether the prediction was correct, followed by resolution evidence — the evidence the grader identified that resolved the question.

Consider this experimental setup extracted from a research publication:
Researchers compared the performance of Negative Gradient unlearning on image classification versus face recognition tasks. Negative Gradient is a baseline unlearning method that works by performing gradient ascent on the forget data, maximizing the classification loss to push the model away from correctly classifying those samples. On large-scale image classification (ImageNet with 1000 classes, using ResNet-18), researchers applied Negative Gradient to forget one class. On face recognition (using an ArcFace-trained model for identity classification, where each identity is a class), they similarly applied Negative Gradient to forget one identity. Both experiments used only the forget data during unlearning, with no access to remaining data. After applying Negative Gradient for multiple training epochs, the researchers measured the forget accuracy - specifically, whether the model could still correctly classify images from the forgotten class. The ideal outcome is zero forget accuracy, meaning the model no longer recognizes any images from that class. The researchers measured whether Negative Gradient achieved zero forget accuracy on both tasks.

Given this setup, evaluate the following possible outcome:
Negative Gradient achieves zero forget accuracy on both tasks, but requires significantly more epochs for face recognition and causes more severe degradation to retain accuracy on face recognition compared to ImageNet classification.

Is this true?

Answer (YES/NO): NO